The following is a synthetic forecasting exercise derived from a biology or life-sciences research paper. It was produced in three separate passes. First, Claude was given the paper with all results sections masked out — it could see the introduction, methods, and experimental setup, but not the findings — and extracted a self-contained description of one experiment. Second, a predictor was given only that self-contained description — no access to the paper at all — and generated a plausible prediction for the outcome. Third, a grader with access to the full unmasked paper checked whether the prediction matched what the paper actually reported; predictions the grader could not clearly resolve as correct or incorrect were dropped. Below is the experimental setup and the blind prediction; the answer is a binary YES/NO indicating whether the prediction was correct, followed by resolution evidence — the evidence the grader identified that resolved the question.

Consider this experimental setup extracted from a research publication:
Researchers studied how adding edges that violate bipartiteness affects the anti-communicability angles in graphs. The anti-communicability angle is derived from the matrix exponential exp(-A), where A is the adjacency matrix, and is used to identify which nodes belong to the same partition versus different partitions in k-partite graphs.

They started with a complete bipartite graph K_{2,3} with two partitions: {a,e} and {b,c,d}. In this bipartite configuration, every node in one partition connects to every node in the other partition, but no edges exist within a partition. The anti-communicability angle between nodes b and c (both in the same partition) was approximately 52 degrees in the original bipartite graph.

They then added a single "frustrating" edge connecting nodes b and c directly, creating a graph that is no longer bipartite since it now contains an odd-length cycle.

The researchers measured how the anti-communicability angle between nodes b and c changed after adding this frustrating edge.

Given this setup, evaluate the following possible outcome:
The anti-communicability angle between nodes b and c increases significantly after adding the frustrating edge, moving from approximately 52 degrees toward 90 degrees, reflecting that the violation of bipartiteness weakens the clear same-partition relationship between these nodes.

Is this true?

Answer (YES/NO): YES